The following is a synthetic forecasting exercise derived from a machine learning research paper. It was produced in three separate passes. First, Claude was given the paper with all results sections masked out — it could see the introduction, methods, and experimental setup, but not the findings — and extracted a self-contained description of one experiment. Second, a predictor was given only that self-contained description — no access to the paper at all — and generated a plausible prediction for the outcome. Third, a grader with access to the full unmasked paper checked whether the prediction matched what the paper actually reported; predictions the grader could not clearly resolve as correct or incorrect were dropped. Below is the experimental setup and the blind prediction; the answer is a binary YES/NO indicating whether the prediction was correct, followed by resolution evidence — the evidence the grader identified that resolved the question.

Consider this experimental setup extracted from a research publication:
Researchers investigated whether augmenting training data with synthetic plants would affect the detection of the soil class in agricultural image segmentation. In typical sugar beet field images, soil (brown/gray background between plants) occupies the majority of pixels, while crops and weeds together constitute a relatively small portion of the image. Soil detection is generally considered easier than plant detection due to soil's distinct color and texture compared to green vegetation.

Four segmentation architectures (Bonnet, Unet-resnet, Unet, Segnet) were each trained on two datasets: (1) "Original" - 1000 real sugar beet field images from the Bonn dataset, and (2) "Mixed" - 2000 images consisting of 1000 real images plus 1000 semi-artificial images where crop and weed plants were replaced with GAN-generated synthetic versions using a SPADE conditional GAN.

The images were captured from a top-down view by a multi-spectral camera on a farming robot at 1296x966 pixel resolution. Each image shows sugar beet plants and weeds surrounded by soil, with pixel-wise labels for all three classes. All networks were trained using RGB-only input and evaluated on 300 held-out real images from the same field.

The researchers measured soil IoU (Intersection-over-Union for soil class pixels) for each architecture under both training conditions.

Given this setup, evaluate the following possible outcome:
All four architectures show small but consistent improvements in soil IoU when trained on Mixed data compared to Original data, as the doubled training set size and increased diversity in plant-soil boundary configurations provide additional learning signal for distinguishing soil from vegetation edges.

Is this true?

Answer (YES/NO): NO